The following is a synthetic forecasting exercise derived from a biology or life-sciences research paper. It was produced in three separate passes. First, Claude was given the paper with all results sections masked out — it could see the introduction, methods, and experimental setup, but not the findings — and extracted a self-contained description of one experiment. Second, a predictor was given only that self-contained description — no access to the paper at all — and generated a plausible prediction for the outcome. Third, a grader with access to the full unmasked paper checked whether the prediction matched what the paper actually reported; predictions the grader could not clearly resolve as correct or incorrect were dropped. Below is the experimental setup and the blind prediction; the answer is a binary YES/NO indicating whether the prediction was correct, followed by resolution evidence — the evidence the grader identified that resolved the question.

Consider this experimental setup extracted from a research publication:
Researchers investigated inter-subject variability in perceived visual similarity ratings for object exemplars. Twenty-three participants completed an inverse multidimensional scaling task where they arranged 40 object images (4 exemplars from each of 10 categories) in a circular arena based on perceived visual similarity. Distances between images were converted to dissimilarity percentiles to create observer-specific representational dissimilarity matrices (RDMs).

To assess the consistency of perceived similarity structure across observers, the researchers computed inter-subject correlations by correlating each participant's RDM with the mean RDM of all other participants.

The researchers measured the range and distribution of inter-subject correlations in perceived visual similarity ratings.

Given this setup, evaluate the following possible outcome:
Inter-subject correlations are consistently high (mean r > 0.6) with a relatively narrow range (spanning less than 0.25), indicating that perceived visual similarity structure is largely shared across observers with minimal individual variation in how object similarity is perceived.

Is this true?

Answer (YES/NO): NO